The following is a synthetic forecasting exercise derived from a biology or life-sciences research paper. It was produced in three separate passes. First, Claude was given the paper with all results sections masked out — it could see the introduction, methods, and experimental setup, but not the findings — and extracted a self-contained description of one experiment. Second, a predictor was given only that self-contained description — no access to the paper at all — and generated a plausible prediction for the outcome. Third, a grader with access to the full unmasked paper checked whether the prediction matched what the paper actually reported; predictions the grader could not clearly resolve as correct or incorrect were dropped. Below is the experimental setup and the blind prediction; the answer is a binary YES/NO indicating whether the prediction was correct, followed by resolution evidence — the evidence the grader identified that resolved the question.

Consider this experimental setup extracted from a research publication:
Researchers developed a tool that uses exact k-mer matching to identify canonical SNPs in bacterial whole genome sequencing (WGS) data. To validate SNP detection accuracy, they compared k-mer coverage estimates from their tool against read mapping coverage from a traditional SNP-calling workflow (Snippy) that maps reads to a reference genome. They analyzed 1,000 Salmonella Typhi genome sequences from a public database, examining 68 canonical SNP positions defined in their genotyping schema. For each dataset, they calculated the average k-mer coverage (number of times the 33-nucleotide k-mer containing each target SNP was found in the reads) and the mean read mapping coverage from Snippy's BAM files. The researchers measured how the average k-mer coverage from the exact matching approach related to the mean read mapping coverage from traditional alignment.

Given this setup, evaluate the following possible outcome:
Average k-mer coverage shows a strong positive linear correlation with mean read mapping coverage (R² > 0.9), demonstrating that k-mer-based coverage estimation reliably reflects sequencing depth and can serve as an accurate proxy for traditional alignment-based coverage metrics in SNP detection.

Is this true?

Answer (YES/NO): YES